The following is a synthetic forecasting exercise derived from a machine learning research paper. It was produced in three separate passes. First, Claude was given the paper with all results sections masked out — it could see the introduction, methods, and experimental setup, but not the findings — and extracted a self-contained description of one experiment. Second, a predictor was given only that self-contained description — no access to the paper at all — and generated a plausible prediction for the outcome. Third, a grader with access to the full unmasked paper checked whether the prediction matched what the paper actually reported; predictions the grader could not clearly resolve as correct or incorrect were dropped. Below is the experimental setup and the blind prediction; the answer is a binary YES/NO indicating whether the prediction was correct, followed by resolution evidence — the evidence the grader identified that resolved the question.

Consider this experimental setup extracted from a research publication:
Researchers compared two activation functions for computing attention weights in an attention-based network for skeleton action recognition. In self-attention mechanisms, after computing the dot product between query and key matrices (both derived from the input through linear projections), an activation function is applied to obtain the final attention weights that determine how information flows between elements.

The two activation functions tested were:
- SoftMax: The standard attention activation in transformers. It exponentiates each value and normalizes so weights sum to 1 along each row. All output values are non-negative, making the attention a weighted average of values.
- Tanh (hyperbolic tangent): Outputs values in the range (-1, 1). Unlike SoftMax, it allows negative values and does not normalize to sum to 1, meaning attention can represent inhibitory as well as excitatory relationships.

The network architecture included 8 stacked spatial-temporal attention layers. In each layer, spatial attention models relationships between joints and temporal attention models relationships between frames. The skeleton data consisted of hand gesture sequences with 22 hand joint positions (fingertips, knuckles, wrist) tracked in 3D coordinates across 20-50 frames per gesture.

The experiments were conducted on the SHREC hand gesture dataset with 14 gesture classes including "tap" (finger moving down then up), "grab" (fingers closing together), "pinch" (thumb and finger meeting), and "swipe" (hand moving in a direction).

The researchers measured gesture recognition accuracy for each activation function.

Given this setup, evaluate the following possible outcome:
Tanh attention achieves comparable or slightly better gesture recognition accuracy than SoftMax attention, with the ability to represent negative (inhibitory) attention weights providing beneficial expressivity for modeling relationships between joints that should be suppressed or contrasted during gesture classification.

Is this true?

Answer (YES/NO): YES